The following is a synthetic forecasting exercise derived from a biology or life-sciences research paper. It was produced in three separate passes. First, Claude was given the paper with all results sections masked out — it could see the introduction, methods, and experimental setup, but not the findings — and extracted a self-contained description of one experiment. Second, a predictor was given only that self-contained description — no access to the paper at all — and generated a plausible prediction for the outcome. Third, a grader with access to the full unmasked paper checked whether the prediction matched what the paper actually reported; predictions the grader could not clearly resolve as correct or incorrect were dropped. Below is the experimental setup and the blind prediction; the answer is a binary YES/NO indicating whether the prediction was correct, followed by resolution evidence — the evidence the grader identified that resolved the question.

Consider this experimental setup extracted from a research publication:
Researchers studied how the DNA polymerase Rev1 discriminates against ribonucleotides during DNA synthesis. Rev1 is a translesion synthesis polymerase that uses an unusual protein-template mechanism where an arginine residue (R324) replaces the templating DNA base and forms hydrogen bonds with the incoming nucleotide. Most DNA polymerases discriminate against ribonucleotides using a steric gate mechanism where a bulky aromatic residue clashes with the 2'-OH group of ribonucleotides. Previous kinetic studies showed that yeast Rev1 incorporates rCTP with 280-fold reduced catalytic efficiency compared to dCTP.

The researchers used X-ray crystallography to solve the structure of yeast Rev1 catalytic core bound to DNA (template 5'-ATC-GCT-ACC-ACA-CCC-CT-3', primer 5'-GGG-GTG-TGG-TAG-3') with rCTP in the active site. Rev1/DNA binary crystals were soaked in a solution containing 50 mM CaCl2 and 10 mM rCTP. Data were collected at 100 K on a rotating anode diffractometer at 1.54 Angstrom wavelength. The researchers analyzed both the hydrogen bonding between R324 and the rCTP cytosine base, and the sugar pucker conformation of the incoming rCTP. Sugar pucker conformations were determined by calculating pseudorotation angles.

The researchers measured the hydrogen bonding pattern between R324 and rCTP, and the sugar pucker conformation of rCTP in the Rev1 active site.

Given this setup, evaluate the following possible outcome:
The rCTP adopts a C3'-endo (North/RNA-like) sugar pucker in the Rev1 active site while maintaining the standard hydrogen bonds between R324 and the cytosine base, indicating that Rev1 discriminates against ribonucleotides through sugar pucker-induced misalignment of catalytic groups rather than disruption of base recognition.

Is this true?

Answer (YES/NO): NO